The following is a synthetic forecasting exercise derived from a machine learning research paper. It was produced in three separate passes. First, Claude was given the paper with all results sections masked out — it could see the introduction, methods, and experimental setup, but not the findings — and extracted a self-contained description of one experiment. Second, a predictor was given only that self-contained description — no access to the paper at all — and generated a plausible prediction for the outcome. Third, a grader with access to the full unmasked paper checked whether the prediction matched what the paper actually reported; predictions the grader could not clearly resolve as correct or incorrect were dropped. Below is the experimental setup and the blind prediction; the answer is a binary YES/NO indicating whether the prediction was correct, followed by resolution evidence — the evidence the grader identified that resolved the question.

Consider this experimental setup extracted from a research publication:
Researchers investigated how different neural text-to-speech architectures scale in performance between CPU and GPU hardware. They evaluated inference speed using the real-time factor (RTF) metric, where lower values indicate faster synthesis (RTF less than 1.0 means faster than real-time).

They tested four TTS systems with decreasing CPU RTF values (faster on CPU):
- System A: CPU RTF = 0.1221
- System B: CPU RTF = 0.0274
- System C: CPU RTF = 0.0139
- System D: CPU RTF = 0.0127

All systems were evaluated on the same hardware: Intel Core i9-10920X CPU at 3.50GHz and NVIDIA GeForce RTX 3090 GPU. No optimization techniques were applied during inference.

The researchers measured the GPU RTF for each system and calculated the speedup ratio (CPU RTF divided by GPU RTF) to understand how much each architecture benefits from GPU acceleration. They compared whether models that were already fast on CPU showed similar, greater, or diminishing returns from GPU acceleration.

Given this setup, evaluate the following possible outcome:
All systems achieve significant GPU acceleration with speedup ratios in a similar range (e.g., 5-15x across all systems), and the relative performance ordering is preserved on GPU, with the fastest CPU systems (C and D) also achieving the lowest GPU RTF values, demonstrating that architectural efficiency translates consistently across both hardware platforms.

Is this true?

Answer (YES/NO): NO